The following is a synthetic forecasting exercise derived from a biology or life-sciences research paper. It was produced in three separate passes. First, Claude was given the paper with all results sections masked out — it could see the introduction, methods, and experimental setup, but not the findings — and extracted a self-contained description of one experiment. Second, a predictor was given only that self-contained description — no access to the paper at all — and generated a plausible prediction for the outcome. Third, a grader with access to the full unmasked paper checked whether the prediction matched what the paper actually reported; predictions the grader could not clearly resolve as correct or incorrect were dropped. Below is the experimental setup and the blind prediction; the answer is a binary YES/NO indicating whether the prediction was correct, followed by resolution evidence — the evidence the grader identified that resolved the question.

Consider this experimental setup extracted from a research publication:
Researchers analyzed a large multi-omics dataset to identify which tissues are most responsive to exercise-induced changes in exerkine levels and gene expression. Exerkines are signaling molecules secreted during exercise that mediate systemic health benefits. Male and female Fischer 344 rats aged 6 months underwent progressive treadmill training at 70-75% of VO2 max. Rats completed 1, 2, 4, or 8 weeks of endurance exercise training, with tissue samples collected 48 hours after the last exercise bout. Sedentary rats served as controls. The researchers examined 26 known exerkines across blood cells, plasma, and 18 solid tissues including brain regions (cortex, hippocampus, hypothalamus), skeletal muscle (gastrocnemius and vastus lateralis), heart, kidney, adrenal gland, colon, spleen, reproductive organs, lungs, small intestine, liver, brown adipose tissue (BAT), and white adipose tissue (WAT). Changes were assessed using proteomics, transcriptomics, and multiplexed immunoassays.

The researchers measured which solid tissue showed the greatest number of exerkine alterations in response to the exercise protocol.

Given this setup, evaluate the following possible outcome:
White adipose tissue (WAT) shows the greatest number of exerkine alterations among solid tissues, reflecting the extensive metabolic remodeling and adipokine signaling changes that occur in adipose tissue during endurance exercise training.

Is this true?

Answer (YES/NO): NO